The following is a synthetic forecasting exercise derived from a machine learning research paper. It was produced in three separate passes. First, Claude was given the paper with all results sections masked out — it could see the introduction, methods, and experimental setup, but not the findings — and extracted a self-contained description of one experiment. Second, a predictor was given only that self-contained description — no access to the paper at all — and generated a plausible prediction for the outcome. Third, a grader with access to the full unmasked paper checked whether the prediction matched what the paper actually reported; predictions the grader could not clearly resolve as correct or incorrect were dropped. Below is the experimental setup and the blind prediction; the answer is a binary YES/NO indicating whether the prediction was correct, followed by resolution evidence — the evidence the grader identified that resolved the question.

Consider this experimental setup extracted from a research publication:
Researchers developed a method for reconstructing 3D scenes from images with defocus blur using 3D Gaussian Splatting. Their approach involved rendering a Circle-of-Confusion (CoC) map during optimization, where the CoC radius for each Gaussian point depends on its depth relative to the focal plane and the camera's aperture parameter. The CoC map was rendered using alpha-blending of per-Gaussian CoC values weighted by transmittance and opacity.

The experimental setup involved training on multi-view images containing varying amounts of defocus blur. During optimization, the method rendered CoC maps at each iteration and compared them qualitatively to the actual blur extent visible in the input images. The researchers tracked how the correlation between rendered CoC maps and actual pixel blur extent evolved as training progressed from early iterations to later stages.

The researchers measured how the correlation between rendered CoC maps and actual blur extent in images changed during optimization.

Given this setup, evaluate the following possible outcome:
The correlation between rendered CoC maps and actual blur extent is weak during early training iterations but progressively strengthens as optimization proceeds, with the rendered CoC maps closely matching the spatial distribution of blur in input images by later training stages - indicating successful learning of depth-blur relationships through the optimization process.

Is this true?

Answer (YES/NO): YES